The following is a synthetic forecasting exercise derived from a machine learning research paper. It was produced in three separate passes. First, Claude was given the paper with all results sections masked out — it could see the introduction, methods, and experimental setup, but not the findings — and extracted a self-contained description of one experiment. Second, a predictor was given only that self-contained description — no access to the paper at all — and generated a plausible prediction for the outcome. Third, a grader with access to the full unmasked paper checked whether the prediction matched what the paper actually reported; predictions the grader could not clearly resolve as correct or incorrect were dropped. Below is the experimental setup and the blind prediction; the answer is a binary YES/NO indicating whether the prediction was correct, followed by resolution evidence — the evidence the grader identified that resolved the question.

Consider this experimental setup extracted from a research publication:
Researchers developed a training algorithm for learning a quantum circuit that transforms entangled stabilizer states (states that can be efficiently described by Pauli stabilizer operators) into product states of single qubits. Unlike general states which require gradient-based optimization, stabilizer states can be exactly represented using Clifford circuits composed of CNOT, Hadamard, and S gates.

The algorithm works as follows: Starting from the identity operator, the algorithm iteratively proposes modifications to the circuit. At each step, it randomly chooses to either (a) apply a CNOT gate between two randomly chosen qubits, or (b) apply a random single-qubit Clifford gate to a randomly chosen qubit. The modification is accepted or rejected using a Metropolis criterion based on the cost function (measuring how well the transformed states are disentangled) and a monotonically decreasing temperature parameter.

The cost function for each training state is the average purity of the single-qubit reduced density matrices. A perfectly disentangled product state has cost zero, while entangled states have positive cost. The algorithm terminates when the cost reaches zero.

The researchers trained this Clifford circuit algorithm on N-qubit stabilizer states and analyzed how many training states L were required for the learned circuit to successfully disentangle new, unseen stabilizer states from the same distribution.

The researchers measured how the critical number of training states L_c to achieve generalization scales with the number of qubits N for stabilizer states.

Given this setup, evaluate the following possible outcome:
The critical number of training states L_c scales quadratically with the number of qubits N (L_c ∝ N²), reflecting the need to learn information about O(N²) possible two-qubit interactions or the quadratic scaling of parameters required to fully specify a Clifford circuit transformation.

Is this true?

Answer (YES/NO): NO